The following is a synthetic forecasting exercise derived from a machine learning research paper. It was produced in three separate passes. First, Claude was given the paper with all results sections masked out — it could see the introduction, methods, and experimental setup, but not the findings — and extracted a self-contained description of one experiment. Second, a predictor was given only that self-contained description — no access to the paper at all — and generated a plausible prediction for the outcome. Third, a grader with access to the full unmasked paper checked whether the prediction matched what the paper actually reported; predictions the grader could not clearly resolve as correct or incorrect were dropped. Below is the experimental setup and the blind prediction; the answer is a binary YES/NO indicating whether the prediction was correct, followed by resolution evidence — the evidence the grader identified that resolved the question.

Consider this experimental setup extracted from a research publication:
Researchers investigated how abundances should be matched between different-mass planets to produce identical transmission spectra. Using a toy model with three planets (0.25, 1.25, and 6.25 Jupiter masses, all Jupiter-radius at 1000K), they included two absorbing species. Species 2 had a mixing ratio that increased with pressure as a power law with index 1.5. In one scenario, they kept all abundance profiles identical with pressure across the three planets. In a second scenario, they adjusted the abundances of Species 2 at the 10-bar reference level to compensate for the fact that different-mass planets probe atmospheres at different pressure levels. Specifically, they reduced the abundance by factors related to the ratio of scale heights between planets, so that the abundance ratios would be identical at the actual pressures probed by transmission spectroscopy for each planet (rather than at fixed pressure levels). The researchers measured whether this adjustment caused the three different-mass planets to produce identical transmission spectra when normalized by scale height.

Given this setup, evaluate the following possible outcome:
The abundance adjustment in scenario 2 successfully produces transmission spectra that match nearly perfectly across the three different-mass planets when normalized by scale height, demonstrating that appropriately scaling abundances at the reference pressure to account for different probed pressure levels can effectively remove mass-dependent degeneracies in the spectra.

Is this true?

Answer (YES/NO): YES